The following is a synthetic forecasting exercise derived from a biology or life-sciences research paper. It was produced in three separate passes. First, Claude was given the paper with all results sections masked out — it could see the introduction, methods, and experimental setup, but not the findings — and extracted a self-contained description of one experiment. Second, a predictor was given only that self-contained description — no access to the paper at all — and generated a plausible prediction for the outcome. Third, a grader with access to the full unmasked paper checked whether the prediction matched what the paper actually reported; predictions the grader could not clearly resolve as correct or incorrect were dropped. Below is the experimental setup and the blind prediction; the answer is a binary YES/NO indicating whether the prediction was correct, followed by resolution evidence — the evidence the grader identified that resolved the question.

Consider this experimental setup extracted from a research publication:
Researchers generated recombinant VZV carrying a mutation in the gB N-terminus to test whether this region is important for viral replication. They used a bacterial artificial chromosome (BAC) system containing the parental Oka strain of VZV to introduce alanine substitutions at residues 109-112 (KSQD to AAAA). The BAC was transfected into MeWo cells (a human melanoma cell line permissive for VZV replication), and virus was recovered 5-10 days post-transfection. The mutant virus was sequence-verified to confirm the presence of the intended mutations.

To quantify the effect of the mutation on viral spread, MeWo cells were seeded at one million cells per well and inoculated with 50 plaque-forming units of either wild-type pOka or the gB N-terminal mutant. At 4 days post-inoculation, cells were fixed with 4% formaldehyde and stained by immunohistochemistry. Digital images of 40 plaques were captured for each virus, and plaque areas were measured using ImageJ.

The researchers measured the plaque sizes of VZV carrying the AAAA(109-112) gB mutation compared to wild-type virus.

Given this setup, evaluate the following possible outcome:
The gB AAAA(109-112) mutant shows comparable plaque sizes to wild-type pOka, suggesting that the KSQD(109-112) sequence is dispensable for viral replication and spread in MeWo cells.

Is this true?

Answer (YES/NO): NO